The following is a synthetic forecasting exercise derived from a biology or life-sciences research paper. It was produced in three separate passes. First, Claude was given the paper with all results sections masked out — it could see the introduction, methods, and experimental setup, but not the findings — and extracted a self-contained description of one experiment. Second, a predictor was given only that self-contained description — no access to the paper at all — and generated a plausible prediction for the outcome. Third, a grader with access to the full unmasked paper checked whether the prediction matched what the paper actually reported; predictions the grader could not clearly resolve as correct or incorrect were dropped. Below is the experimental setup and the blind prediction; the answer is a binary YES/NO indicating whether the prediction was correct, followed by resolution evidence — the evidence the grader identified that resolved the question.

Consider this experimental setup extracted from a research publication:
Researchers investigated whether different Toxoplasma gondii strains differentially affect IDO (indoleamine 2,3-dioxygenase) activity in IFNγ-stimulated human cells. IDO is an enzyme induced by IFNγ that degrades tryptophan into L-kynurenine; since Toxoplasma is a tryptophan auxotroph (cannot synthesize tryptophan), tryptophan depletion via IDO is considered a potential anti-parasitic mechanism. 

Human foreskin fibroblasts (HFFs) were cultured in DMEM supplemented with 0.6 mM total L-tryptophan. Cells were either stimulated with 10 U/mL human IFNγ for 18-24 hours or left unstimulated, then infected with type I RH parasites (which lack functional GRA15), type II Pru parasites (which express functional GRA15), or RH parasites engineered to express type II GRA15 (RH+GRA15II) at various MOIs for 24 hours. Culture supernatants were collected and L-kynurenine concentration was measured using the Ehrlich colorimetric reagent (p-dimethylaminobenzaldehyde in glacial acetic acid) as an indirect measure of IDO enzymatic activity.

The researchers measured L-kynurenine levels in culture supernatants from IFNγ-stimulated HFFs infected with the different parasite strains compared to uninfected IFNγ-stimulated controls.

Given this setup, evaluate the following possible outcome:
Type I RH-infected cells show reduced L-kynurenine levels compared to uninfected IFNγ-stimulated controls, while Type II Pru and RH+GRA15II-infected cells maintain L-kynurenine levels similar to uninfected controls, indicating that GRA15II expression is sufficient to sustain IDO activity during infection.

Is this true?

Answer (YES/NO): NO